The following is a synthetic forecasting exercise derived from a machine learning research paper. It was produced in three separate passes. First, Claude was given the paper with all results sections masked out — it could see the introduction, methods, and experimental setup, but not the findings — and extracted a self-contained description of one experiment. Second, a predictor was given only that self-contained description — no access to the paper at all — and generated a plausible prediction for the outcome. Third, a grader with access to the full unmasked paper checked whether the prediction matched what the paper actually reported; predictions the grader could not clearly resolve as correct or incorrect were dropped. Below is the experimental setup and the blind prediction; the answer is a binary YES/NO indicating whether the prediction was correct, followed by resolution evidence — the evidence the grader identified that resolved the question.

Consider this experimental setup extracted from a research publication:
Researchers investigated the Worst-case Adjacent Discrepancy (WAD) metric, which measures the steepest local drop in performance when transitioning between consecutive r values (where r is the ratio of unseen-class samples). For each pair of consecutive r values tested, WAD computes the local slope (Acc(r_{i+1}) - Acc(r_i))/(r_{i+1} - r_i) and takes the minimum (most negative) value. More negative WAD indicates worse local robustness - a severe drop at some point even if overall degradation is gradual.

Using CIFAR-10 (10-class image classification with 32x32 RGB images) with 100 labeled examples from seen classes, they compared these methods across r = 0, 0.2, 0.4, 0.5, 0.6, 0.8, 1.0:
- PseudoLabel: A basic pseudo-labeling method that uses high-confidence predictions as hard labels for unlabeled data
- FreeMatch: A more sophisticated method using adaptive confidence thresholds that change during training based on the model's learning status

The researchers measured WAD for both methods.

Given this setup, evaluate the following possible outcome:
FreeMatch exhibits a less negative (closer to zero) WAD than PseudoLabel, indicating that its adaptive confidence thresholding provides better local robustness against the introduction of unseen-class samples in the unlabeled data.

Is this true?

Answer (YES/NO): NO